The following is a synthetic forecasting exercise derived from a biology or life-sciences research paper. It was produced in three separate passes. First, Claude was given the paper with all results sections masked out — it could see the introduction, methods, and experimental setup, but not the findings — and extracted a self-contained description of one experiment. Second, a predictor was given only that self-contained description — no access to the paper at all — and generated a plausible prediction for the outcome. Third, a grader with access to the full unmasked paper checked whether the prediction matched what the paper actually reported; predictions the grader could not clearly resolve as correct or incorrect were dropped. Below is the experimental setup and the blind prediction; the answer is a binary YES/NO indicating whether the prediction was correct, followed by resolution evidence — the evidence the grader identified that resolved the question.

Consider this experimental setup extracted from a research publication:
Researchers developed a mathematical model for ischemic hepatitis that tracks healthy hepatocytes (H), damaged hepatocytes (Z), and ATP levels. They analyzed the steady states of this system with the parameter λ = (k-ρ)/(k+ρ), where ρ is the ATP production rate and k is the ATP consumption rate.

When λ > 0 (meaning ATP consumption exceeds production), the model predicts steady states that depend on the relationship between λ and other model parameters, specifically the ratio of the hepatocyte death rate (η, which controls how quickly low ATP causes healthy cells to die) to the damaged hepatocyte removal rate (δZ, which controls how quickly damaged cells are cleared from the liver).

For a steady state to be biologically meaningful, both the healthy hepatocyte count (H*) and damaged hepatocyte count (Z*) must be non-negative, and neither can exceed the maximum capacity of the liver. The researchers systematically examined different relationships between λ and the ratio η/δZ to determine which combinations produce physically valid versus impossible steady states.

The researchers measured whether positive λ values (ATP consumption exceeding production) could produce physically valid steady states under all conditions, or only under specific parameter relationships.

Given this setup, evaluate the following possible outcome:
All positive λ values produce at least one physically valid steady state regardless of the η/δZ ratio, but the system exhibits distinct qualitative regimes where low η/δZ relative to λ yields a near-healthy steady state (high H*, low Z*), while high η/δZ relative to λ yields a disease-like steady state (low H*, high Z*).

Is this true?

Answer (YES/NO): NO